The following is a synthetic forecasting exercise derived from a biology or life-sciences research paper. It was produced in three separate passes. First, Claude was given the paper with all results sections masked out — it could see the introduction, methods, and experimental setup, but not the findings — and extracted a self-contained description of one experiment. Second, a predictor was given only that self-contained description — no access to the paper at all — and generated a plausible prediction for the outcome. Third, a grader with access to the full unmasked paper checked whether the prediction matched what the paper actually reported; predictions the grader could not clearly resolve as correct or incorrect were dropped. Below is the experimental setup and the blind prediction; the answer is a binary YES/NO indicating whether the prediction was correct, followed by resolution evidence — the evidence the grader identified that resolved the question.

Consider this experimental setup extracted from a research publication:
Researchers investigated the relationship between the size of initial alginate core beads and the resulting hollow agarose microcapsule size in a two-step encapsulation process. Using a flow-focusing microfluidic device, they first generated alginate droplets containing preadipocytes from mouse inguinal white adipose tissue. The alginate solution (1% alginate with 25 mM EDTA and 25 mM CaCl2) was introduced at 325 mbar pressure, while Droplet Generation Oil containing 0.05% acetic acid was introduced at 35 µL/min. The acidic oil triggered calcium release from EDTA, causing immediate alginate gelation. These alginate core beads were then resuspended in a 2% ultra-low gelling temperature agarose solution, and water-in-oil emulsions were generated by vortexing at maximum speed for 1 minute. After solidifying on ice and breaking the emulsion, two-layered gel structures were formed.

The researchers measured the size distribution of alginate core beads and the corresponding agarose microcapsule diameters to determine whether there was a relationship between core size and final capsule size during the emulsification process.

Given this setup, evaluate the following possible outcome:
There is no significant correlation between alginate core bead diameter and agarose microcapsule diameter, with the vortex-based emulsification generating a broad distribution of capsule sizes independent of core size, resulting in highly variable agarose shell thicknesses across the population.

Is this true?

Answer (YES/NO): NO